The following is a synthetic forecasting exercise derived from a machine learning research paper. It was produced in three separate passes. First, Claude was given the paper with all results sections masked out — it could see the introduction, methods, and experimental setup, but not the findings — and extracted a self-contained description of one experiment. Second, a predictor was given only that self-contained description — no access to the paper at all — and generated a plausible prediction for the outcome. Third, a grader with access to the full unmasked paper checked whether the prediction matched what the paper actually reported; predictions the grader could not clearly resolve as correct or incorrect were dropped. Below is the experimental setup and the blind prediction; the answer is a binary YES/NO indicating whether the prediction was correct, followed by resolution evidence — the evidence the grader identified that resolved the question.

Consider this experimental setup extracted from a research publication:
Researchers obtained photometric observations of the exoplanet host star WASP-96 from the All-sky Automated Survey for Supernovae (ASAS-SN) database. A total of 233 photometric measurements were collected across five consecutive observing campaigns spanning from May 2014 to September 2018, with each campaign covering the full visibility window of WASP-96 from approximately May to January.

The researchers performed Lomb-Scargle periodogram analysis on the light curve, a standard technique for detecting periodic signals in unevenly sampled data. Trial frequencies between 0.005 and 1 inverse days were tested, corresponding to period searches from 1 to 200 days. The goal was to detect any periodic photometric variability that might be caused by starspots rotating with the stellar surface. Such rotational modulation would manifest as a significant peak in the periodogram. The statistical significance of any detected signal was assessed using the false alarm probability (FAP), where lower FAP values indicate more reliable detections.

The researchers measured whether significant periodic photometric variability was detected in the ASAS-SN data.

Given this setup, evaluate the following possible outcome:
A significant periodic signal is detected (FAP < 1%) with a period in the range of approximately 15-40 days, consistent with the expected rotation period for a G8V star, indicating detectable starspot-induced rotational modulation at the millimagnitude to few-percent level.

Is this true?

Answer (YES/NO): NO